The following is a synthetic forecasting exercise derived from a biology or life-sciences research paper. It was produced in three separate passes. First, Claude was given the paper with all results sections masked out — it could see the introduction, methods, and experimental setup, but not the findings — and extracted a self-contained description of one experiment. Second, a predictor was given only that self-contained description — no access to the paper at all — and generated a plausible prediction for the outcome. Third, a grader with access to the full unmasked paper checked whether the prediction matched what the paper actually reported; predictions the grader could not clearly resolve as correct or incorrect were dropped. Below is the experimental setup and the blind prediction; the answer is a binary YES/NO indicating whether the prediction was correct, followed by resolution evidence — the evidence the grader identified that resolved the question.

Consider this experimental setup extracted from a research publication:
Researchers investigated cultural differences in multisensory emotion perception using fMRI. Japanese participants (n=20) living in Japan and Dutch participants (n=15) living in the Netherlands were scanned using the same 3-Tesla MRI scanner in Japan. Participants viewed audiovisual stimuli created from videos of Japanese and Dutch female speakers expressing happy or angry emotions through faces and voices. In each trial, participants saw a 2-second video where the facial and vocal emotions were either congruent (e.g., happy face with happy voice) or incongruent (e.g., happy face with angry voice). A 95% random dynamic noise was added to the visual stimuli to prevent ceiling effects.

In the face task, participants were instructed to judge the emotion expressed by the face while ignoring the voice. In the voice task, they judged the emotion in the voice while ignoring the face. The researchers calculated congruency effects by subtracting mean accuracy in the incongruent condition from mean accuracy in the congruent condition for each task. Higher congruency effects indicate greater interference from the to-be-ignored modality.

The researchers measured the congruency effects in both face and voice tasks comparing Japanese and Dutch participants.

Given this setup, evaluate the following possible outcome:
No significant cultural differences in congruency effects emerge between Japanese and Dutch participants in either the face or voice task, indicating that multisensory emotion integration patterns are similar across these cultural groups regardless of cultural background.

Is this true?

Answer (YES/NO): NO